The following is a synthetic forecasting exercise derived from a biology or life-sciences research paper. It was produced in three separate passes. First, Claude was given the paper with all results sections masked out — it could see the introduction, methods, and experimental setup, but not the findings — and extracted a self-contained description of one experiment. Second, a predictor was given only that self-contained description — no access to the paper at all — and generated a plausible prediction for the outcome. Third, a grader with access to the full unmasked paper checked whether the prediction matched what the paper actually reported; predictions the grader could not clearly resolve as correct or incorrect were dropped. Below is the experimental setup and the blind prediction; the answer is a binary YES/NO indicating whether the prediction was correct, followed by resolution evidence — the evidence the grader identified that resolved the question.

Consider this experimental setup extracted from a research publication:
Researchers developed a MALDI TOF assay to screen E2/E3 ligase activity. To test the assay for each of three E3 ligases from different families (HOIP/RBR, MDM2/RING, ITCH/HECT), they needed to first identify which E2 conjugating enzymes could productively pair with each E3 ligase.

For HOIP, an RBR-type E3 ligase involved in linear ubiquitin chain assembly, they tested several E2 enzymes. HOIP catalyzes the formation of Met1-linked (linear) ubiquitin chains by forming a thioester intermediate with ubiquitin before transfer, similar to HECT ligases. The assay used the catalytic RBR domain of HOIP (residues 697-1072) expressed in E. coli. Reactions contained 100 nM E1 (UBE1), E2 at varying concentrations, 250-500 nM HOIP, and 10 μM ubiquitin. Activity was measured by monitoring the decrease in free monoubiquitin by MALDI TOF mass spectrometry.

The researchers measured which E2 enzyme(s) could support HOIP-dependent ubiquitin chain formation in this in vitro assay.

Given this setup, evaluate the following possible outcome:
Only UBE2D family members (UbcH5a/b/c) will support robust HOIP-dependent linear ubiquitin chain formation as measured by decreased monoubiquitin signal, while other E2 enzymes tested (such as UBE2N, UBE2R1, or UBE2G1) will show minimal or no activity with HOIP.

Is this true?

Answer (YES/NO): NO